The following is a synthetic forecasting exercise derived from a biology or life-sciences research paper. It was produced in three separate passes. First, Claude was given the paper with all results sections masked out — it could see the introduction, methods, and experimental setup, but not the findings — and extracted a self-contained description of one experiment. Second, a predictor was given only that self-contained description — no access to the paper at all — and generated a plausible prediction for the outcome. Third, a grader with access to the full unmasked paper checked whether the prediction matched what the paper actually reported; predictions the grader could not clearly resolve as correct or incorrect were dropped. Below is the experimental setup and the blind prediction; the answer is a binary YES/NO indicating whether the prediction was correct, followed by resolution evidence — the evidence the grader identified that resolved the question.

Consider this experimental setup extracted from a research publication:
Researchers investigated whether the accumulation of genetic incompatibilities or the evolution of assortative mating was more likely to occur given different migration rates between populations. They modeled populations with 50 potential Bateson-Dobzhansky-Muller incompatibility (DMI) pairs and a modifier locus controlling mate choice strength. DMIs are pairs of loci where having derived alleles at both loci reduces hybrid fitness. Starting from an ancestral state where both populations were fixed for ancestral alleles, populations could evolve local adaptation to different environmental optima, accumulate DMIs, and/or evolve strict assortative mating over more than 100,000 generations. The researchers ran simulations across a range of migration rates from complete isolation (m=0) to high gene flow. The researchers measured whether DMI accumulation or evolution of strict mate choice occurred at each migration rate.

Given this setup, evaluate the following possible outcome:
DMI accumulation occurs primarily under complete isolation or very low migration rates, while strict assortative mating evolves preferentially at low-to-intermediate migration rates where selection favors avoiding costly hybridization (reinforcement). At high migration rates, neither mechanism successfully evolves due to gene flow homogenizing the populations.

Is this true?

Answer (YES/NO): NO